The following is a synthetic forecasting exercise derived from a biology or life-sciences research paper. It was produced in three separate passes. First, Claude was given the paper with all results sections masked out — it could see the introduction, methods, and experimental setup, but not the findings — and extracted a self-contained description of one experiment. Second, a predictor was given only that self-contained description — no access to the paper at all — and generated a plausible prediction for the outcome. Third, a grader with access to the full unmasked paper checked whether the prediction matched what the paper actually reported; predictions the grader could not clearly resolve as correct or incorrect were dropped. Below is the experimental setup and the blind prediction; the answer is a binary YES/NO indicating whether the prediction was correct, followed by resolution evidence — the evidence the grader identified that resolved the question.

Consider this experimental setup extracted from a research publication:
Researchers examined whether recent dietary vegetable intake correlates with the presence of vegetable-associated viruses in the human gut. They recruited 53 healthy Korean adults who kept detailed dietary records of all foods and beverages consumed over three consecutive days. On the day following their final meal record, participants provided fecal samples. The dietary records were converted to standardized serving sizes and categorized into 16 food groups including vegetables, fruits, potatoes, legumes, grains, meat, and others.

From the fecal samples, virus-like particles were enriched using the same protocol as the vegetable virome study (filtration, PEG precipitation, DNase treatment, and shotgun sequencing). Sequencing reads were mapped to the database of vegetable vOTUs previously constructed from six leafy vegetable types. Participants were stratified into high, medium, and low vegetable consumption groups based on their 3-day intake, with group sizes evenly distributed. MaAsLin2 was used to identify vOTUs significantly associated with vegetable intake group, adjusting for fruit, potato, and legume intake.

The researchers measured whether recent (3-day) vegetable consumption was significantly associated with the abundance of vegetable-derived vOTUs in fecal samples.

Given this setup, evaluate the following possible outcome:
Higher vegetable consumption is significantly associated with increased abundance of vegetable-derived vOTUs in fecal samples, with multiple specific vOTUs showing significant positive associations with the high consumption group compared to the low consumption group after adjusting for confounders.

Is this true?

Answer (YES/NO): YES